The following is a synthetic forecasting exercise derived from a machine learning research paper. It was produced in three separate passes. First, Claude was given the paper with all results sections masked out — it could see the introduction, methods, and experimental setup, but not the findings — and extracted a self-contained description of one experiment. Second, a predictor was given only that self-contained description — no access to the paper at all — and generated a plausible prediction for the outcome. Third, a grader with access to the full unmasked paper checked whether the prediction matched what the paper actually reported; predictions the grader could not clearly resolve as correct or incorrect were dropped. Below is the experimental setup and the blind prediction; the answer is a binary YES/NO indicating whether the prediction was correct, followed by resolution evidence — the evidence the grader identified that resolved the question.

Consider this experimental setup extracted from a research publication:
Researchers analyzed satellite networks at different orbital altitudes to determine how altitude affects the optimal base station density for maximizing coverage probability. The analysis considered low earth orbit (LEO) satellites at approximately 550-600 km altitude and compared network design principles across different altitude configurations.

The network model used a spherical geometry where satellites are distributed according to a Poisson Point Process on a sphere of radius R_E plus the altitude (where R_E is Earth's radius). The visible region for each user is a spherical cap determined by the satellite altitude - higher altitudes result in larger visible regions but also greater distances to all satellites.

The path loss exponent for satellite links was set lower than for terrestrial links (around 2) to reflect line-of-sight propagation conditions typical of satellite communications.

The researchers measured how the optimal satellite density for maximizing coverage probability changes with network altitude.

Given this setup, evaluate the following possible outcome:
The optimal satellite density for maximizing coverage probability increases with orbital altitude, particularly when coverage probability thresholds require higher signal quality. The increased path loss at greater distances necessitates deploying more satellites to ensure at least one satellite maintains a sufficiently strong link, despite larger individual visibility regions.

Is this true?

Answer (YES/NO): NO